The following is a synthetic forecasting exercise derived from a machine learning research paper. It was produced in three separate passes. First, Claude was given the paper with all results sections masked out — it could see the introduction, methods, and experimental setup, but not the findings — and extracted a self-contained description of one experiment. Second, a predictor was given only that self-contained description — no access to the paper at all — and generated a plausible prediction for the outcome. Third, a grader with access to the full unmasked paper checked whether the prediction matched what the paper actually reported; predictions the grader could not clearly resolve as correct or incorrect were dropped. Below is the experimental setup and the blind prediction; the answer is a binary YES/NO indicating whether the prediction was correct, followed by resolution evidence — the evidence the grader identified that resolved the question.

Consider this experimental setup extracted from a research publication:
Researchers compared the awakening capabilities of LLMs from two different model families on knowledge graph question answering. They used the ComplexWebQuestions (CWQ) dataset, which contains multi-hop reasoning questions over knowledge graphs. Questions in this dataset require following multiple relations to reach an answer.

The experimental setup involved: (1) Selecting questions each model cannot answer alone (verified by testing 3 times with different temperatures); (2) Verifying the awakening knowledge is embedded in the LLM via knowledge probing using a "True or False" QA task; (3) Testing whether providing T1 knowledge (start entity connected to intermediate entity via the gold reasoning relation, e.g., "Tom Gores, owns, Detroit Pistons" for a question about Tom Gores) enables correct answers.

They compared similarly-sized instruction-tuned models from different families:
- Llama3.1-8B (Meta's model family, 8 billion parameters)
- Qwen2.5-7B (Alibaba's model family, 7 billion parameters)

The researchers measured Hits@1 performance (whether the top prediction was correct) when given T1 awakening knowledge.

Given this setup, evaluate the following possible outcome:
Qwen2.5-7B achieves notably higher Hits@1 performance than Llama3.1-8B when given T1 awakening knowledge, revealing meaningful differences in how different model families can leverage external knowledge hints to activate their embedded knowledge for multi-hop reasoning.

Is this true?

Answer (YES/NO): NO